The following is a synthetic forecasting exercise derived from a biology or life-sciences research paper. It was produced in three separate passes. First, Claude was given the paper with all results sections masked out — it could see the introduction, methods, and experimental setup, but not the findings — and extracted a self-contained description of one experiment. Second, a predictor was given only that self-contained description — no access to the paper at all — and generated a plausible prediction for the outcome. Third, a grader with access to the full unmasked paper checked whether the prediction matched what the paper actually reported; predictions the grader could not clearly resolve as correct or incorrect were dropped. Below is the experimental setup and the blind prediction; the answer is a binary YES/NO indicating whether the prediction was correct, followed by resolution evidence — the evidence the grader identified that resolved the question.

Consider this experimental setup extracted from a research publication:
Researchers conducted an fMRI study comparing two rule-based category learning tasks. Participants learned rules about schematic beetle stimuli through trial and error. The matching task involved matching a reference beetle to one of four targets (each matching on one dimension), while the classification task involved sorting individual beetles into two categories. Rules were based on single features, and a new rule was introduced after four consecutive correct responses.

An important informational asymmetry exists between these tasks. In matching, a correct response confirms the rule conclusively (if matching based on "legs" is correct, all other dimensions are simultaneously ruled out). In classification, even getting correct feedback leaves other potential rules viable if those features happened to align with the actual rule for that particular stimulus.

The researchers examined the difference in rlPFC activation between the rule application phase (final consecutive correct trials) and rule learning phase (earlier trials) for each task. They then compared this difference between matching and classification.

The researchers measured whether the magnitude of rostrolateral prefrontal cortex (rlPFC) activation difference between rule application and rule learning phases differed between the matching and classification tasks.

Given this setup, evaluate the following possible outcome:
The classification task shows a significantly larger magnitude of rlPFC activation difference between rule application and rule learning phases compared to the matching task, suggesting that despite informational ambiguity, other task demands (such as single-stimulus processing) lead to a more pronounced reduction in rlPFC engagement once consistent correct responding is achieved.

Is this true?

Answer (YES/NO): NO